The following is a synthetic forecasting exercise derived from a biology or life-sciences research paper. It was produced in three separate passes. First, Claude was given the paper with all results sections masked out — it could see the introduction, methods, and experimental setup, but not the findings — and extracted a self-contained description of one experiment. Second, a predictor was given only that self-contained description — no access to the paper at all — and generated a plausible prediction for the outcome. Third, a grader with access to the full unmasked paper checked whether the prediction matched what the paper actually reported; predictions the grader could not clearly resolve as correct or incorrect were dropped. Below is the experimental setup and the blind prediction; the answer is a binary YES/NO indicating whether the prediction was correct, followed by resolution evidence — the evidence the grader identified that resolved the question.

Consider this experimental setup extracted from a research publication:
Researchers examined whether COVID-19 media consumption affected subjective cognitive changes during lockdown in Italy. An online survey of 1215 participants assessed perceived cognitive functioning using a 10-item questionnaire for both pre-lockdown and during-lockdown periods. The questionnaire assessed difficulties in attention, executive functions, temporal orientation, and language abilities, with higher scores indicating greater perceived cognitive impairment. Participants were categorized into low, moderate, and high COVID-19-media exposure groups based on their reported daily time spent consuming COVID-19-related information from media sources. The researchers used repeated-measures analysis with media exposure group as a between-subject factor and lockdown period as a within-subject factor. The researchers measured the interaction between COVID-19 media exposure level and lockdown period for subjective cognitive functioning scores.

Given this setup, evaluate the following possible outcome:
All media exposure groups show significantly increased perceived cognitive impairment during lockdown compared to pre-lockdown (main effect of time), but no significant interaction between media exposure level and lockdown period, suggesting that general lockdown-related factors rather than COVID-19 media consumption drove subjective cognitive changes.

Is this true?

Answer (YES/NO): NO